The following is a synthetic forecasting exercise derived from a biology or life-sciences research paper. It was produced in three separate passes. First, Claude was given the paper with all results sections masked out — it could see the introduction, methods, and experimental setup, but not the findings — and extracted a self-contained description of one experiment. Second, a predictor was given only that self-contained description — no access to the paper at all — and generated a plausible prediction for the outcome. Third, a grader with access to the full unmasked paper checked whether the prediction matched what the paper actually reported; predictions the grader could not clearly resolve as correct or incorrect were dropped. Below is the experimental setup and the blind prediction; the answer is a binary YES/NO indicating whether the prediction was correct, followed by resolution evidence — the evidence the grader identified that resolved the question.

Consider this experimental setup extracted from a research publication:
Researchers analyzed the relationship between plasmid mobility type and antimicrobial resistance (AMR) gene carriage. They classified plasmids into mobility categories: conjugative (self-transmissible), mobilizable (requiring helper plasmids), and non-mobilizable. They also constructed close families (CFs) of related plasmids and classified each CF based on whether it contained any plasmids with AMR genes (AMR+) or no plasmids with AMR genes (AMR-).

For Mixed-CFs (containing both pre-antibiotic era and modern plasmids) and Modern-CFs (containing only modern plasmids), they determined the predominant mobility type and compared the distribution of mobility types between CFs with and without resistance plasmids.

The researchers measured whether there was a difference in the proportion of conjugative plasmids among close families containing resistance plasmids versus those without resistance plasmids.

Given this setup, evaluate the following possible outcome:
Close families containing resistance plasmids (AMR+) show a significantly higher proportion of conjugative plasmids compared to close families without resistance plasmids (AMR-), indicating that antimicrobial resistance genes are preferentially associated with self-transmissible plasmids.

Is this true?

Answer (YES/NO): YES